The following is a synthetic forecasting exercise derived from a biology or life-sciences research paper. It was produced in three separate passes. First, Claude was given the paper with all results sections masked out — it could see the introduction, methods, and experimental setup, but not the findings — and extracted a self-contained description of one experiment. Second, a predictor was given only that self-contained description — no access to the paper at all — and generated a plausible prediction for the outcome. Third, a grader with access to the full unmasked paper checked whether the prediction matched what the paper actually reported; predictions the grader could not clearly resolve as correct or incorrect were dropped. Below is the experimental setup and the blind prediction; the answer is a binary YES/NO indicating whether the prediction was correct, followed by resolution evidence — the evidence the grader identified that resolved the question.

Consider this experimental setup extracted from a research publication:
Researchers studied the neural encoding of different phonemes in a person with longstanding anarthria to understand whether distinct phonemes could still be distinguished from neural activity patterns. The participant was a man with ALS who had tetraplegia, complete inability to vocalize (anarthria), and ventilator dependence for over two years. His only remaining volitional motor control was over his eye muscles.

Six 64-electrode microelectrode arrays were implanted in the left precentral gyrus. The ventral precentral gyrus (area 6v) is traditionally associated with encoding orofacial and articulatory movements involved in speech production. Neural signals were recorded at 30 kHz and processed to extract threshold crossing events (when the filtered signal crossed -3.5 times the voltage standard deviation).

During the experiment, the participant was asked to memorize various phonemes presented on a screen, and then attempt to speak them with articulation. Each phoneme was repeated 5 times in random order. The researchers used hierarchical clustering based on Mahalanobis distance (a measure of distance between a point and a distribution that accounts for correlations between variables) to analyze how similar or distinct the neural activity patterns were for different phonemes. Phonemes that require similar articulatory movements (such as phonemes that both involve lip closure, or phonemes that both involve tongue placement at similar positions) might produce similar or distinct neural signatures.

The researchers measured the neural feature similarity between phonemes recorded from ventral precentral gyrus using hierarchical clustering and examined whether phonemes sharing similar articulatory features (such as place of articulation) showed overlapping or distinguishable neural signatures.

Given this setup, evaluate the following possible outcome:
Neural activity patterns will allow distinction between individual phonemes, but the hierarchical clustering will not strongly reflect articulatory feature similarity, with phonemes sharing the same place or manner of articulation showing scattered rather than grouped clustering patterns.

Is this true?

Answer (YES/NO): NO